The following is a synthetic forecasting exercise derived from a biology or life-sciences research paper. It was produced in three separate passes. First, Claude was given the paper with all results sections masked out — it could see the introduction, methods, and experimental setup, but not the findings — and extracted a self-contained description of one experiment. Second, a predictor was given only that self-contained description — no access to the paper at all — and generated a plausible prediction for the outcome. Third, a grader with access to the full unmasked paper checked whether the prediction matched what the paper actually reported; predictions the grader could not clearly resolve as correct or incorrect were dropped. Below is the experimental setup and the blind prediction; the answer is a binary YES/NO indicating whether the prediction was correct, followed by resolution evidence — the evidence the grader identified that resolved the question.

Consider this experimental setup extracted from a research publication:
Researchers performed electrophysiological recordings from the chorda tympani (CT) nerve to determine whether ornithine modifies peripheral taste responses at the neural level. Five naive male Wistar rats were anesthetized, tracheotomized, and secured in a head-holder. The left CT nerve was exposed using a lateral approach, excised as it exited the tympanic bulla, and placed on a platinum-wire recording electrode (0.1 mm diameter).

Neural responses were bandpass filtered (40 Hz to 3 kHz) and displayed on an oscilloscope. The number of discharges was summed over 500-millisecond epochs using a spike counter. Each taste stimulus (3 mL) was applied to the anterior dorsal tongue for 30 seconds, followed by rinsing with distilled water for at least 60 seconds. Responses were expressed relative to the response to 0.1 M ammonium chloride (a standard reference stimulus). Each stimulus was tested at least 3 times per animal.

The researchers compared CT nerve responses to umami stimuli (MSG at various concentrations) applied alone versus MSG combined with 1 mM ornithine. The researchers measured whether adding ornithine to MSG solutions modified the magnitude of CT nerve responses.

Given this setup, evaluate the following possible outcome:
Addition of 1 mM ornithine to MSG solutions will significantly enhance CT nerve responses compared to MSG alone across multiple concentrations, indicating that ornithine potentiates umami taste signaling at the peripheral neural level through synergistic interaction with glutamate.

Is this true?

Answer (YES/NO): NO